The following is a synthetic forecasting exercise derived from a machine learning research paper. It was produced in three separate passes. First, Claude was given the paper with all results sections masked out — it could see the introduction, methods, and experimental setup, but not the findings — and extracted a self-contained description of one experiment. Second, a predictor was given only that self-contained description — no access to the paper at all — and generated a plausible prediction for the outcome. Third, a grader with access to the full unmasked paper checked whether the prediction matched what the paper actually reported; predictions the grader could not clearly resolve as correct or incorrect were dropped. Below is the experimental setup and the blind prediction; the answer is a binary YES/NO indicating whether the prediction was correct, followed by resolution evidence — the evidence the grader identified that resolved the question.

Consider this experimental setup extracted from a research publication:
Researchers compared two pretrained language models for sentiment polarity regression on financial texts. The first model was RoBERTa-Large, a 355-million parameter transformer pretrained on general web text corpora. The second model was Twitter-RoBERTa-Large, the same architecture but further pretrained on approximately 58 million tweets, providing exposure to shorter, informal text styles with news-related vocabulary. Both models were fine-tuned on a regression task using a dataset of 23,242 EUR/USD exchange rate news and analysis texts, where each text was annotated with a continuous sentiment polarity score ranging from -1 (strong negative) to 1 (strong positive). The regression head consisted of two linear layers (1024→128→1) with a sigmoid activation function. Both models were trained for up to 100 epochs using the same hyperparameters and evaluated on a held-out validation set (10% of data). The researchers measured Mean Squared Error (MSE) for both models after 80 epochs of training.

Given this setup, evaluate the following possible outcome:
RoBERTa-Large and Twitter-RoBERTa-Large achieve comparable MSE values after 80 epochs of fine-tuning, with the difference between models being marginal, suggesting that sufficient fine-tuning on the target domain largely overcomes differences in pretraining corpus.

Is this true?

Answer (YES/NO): YES